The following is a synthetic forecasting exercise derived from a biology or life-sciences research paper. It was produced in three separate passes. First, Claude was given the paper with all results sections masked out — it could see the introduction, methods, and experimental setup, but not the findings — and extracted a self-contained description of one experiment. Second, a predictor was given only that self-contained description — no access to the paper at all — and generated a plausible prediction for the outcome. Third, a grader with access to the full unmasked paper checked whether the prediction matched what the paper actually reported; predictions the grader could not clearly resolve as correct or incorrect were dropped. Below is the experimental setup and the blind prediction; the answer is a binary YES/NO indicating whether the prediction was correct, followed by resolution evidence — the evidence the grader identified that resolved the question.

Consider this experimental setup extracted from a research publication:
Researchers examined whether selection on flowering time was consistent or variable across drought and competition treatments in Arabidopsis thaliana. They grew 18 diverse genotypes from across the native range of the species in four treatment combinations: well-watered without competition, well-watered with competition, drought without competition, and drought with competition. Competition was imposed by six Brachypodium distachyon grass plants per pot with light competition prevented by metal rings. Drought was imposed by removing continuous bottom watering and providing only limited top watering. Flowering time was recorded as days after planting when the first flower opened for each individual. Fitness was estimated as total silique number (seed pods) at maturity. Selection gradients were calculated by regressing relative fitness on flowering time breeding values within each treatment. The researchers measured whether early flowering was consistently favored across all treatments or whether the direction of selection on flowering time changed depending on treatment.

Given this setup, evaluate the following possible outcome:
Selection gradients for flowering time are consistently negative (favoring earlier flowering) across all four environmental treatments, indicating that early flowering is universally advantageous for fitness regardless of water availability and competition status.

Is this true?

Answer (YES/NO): YES